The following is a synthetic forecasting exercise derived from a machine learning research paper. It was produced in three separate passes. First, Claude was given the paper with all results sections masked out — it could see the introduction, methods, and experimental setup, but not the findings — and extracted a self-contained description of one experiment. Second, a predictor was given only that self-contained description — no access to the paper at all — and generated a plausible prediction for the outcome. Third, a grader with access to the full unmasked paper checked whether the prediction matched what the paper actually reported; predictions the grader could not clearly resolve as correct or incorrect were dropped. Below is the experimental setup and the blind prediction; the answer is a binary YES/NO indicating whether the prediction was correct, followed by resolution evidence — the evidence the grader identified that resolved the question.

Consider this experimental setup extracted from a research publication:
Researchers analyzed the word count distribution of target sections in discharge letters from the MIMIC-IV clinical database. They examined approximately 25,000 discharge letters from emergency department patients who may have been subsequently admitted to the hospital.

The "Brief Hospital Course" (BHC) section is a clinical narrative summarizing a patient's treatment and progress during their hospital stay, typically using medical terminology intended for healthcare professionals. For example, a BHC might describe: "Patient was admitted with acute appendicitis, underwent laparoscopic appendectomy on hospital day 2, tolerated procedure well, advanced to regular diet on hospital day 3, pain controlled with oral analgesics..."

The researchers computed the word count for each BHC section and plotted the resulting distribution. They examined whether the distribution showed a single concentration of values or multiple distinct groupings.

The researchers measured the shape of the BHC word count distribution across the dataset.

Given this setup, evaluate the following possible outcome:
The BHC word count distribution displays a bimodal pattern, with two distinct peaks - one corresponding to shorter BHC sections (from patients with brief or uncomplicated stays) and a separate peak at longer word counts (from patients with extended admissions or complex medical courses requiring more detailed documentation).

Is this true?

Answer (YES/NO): YES